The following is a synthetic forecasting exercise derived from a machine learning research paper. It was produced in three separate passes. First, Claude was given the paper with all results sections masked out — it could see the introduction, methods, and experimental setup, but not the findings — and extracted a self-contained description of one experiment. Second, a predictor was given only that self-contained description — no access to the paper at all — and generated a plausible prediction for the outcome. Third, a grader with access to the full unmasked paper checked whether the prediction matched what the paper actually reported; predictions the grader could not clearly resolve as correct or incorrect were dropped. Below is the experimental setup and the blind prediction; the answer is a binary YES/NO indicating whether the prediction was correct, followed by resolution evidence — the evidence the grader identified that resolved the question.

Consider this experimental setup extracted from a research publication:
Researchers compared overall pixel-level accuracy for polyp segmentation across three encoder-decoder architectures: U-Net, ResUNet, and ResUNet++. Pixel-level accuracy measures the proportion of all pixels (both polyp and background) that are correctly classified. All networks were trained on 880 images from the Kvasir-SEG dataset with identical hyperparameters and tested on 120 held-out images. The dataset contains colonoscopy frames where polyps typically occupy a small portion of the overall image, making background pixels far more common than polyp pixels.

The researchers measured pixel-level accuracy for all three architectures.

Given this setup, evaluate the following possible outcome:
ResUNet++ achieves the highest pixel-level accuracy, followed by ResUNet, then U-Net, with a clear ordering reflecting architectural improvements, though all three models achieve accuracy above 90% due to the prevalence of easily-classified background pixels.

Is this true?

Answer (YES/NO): NO